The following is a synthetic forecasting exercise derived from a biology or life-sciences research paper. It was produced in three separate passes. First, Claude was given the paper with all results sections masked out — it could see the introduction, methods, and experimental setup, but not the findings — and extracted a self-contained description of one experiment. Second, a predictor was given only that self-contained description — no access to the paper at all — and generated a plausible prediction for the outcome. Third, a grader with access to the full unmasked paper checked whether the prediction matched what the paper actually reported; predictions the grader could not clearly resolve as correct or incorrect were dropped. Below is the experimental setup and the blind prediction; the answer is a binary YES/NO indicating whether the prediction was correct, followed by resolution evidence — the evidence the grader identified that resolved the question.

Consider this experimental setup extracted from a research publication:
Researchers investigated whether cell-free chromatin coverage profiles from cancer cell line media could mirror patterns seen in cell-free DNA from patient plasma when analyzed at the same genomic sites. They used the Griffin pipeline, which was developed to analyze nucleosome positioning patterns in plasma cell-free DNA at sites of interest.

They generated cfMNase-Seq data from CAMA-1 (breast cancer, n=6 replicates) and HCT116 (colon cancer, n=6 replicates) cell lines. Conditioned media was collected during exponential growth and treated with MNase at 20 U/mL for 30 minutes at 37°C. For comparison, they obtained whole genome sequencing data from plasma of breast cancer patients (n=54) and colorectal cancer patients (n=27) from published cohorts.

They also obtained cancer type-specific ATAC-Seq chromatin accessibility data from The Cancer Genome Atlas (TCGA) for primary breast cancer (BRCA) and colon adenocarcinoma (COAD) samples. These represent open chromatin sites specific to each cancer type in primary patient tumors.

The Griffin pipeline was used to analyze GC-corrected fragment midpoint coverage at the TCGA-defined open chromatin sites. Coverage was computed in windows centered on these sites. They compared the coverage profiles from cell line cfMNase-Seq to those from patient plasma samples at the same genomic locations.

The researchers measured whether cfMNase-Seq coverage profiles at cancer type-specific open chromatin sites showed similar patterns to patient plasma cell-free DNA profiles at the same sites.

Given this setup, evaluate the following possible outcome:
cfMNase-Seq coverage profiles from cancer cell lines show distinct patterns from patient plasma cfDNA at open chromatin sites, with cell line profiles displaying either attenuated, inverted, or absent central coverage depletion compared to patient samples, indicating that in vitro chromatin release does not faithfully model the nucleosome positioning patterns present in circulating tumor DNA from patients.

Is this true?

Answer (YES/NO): NO